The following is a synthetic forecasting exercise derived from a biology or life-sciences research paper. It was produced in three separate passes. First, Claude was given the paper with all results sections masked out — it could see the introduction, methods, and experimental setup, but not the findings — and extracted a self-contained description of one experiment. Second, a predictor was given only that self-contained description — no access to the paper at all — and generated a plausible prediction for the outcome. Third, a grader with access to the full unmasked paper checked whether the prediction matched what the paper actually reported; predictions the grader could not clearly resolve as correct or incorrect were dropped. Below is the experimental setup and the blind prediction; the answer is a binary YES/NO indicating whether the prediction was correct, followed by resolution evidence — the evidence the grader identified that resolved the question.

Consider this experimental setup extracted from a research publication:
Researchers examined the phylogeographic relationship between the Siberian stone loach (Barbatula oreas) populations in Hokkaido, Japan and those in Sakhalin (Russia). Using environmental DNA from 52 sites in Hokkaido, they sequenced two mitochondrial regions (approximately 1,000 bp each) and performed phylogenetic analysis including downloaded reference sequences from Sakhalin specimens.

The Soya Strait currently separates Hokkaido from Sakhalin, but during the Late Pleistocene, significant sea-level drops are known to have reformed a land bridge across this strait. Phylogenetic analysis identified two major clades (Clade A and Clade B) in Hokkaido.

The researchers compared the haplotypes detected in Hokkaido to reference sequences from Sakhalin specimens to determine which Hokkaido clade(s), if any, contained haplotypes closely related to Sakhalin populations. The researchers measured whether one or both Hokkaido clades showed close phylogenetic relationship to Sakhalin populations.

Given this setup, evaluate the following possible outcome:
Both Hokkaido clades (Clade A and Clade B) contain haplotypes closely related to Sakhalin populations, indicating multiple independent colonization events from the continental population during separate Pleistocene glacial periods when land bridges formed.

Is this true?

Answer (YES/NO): NO